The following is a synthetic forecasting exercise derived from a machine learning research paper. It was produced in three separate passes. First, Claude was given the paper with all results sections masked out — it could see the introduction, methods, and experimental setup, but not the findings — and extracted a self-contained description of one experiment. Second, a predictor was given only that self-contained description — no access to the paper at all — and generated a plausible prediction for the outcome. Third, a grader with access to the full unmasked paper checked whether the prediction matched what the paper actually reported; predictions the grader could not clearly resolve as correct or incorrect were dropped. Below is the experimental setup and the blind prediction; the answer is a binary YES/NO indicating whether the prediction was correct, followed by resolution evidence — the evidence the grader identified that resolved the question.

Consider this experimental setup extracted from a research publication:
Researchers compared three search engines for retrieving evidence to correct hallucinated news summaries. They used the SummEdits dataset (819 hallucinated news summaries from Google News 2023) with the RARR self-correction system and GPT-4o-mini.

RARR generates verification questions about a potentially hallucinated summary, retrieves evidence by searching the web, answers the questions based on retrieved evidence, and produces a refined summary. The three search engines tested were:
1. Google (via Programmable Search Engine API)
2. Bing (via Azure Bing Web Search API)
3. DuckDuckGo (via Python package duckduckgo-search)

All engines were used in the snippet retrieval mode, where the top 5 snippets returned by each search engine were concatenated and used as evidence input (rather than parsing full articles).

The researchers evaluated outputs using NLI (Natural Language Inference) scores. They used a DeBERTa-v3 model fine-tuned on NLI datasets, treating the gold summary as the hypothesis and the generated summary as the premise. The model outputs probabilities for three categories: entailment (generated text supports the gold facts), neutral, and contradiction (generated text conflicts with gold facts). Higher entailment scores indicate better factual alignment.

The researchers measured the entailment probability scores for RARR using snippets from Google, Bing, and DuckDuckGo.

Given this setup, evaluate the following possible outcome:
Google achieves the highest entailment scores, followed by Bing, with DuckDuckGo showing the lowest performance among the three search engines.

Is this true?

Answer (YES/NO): NO